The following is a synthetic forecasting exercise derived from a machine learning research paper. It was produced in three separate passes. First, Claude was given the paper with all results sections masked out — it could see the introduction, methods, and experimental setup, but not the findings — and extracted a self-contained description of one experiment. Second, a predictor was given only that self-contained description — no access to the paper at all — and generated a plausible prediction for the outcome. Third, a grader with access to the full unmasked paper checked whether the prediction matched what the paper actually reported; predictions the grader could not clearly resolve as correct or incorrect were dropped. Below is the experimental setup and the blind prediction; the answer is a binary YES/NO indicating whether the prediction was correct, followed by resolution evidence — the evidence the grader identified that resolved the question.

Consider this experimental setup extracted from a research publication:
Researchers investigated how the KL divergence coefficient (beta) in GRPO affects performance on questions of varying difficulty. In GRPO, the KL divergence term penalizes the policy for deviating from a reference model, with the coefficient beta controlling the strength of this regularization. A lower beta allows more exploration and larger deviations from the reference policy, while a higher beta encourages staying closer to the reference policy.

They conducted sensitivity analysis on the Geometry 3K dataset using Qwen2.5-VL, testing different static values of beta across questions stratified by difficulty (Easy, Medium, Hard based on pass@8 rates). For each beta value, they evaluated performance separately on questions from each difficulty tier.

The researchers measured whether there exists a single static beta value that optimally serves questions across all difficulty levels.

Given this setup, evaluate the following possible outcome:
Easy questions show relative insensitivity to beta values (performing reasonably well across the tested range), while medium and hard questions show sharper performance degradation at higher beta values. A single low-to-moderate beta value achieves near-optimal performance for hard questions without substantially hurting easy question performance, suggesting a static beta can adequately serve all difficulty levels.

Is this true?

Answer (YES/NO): NO